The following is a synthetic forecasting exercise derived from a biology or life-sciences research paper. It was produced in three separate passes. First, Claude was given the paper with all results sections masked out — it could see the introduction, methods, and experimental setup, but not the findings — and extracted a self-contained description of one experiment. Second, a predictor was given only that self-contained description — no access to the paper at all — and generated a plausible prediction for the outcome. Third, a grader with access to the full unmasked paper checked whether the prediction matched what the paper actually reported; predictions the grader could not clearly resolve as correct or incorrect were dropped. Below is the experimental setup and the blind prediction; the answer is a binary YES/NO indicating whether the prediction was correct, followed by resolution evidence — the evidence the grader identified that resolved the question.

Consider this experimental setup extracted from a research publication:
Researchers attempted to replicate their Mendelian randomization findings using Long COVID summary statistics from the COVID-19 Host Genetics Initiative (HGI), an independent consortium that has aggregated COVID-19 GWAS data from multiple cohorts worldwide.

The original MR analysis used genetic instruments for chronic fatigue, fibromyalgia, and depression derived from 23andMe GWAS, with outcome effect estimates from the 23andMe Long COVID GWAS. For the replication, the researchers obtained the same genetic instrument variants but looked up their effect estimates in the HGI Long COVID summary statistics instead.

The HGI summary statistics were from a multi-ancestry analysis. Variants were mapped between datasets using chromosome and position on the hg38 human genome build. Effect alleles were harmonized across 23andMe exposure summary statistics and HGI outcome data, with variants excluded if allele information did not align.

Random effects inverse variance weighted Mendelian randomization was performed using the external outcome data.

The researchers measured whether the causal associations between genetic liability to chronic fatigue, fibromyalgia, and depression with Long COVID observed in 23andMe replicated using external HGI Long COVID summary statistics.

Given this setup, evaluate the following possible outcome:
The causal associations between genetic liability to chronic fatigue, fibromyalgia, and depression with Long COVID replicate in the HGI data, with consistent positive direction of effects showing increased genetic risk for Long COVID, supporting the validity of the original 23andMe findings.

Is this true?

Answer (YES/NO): YES